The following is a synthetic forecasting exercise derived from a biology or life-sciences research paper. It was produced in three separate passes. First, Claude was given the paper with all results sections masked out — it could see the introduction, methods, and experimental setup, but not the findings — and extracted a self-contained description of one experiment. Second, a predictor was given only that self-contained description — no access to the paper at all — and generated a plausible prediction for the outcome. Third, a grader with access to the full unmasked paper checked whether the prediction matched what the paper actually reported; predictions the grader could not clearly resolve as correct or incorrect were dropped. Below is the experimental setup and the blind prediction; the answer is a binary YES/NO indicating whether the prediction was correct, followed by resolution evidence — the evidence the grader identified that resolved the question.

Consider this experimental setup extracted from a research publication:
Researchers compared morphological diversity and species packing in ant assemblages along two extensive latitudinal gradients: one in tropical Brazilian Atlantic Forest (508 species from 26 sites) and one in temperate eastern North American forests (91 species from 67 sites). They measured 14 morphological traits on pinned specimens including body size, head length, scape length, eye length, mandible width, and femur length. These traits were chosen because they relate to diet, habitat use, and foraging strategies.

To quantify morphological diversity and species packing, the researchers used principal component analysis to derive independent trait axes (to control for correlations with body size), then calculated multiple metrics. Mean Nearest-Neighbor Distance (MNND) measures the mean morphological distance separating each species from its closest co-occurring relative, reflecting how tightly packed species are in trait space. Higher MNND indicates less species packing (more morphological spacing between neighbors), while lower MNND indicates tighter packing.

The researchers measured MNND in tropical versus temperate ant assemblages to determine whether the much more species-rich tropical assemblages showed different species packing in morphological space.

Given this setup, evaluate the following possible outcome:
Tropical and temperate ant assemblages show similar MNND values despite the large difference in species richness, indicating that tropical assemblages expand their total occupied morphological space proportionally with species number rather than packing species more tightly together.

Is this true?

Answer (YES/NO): YES